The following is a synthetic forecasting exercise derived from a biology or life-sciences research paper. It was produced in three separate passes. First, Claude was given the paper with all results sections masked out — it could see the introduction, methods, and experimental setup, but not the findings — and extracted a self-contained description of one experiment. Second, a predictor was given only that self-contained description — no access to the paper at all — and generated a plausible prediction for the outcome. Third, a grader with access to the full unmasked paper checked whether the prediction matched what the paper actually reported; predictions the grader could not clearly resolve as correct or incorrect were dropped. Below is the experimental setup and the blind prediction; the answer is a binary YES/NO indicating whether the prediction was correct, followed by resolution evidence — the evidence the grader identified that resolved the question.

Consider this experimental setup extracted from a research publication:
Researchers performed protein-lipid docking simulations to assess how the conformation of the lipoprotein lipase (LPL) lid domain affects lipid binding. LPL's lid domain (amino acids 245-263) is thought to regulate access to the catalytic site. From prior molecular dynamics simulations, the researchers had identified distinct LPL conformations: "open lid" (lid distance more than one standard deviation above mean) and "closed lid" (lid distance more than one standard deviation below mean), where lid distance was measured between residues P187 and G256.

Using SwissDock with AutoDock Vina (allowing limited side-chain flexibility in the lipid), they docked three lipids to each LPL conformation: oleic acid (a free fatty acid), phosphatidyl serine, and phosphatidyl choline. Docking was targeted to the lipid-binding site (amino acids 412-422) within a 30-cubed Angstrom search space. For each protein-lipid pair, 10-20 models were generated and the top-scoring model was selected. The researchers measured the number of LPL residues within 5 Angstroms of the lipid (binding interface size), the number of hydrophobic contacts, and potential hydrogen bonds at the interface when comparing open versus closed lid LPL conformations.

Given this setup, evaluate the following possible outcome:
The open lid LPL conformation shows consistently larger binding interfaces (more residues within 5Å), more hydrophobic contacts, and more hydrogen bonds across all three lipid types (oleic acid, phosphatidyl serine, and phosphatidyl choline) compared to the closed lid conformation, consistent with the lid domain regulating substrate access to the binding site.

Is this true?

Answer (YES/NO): NO